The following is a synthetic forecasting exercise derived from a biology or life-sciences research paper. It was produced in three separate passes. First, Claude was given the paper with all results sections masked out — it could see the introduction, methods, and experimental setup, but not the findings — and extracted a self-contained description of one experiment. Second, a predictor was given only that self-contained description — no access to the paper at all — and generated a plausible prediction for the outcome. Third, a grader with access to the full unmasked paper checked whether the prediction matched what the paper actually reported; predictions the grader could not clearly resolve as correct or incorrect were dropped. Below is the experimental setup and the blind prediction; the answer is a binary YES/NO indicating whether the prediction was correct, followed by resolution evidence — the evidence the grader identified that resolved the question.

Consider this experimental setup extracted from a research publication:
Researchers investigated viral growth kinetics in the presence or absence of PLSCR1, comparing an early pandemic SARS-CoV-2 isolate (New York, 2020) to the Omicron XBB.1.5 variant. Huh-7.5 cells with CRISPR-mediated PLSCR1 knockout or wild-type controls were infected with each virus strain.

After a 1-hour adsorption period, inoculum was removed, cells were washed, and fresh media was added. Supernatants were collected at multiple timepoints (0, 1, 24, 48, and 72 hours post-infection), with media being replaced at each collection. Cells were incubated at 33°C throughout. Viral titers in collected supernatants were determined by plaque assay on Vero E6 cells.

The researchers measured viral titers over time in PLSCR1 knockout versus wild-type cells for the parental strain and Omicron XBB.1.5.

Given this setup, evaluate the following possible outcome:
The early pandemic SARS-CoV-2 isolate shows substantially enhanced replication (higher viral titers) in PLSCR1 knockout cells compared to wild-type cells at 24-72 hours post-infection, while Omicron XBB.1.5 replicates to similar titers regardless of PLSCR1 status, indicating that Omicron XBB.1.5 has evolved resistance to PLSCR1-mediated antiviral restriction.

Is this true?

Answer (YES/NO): YES